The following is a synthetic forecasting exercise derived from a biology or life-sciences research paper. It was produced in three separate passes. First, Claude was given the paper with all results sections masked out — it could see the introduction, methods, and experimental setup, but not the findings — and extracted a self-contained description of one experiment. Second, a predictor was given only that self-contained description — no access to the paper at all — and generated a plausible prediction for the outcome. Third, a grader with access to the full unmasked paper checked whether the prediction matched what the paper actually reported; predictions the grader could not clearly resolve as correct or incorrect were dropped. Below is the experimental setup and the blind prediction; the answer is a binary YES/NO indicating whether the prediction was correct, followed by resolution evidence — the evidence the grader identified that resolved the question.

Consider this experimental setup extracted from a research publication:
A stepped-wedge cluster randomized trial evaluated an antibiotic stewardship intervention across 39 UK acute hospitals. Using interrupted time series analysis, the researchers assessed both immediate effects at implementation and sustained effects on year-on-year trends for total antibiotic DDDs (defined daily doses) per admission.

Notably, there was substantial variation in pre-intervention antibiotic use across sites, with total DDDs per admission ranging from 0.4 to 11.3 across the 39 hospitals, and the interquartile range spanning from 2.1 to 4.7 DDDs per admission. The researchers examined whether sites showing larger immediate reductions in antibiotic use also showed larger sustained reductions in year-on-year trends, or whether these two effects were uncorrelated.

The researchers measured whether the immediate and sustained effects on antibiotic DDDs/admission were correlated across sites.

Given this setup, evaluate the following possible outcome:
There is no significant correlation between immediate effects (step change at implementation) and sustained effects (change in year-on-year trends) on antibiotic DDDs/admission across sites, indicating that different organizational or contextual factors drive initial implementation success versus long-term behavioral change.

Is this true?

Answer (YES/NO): YES